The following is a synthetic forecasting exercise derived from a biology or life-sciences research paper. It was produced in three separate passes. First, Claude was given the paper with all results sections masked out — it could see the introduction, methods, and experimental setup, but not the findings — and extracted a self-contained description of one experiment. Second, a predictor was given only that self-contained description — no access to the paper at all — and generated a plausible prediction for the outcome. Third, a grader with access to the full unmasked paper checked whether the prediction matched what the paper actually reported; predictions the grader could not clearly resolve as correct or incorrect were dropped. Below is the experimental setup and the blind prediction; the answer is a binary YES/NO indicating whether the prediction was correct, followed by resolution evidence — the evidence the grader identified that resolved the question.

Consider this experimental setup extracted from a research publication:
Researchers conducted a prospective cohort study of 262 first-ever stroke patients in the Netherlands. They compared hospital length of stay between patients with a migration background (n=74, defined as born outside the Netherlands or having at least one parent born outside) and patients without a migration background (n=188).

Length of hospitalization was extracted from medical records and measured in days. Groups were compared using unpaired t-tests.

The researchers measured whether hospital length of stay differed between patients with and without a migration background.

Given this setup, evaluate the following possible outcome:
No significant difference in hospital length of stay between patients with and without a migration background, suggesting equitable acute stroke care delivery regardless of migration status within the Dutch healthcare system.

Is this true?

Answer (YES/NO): NO